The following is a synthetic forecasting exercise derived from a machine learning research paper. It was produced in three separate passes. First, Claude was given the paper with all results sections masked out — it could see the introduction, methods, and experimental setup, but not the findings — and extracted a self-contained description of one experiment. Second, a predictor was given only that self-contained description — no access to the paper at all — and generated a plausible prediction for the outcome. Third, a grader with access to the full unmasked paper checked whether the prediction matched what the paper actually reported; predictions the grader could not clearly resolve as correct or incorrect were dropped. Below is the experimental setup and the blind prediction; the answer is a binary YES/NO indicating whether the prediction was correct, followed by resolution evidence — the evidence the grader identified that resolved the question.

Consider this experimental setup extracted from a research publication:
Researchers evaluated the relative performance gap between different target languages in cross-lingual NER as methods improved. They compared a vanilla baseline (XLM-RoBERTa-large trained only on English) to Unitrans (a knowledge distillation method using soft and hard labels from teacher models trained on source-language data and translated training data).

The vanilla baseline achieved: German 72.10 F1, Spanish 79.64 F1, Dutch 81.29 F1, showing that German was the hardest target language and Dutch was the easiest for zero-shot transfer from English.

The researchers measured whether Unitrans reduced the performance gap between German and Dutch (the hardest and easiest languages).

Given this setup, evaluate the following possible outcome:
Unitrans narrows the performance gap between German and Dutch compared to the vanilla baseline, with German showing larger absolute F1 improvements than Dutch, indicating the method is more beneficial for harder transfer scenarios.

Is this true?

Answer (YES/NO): YES